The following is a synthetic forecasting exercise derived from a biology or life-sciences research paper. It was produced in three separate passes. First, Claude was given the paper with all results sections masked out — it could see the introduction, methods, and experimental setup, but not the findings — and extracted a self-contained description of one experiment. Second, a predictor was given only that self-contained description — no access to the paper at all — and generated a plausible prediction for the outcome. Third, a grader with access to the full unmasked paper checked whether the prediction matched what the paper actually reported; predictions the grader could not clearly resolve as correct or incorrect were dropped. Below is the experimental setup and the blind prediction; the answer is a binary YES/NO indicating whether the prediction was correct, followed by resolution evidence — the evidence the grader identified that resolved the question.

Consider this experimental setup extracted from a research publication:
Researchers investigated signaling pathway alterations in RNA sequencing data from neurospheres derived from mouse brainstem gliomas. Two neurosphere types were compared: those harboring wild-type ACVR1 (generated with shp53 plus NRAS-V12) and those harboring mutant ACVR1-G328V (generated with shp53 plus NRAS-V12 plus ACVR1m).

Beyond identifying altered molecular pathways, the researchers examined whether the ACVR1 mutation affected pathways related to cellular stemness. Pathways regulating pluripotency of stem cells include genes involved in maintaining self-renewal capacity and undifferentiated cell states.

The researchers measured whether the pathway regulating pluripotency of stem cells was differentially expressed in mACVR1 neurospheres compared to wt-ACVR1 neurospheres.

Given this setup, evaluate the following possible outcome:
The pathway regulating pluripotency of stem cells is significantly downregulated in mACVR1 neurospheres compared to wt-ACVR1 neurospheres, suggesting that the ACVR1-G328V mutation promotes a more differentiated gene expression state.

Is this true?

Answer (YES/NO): NO